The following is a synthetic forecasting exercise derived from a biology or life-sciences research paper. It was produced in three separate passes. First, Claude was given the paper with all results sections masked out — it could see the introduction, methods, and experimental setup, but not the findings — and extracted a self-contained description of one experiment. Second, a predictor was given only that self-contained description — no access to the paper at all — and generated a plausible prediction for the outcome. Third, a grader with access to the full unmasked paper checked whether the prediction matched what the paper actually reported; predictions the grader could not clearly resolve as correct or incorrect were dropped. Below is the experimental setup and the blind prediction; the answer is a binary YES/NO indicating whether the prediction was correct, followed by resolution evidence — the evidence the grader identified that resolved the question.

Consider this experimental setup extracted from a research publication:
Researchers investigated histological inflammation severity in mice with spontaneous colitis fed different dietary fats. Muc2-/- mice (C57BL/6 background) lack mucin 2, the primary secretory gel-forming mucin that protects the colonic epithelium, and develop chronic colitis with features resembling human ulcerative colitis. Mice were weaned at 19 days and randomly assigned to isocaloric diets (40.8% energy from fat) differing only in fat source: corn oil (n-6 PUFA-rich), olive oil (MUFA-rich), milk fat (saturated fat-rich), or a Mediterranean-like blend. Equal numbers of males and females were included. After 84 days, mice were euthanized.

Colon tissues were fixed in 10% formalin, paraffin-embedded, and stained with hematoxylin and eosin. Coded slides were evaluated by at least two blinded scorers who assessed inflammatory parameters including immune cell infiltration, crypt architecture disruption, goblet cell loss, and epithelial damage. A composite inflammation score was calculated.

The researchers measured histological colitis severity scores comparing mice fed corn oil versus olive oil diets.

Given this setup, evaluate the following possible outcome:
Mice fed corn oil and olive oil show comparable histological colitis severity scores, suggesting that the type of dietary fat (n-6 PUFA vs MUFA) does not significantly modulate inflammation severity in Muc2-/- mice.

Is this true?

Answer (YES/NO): NO